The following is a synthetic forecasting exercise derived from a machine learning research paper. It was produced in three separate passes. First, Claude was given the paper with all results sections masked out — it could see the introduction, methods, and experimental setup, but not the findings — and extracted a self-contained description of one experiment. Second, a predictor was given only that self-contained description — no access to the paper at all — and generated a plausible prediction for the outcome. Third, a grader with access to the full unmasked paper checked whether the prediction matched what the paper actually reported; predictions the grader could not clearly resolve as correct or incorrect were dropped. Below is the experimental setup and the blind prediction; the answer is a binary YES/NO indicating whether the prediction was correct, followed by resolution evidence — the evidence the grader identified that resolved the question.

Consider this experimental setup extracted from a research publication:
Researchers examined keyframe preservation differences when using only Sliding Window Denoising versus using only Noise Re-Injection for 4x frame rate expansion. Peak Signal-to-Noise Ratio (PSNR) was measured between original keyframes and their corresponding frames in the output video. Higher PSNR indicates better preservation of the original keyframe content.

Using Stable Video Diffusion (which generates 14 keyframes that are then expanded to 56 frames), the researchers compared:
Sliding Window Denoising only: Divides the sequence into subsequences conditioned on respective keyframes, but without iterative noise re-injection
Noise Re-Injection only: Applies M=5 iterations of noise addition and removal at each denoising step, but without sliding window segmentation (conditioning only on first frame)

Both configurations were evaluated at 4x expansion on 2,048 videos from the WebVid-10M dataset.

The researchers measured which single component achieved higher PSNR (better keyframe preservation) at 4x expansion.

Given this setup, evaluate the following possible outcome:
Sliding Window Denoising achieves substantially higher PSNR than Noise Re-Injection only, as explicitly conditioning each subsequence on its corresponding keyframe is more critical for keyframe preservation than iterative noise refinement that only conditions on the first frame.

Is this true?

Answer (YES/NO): YES